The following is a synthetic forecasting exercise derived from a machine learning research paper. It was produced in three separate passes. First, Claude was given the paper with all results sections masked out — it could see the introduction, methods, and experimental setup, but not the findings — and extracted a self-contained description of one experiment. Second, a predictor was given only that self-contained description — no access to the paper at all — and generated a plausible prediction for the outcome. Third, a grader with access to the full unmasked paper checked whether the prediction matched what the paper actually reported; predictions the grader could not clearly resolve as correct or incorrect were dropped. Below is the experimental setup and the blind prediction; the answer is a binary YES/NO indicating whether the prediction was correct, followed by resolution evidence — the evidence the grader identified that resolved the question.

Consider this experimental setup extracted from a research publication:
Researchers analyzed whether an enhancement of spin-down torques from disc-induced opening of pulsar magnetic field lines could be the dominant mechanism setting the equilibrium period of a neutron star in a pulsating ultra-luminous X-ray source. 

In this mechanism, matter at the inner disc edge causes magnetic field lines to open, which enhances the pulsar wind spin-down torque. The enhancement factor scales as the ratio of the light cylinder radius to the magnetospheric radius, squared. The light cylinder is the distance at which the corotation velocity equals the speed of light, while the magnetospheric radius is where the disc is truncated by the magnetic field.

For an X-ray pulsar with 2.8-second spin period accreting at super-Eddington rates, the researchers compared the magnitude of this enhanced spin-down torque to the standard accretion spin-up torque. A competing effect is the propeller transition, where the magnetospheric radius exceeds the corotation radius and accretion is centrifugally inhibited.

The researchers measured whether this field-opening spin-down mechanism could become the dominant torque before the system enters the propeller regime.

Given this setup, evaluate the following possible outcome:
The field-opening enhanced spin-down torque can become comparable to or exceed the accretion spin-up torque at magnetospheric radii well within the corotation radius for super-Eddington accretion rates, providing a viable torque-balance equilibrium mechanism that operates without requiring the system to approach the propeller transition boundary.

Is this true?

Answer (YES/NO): NO